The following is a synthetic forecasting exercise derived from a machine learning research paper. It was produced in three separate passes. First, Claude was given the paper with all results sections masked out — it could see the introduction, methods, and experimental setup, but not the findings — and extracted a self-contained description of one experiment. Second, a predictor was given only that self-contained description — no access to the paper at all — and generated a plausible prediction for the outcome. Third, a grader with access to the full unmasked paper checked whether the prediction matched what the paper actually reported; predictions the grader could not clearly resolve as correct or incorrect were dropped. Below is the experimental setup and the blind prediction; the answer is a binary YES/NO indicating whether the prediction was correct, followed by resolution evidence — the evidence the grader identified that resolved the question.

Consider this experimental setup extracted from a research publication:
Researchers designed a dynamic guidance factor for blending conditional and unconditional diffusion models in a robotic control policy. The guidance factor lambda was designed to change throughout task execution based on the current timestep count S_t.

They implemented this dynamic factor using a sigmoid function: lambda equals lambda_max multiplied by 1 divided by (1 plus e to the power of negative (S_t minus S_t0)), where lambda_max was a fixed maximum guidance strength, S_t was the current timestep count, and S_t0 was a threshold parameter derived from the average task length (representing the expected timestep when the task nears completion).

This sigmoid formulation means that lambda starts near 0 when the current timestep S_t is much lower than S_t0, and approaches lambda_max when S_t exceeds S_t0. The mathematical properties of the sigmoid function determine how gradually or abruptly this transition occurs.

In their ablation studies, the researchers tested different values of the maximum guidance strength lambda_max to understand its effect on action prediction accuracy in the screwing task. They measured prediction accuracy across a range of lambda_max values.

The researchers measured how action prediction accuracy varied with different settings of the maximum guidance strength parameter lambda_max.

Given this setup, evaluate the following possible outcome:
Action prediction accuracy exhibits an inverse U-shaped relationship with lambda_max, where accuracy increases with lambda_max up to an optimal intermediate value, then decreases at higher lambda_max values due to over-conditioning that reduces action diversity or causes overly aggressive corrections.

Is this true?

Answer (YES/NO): YES